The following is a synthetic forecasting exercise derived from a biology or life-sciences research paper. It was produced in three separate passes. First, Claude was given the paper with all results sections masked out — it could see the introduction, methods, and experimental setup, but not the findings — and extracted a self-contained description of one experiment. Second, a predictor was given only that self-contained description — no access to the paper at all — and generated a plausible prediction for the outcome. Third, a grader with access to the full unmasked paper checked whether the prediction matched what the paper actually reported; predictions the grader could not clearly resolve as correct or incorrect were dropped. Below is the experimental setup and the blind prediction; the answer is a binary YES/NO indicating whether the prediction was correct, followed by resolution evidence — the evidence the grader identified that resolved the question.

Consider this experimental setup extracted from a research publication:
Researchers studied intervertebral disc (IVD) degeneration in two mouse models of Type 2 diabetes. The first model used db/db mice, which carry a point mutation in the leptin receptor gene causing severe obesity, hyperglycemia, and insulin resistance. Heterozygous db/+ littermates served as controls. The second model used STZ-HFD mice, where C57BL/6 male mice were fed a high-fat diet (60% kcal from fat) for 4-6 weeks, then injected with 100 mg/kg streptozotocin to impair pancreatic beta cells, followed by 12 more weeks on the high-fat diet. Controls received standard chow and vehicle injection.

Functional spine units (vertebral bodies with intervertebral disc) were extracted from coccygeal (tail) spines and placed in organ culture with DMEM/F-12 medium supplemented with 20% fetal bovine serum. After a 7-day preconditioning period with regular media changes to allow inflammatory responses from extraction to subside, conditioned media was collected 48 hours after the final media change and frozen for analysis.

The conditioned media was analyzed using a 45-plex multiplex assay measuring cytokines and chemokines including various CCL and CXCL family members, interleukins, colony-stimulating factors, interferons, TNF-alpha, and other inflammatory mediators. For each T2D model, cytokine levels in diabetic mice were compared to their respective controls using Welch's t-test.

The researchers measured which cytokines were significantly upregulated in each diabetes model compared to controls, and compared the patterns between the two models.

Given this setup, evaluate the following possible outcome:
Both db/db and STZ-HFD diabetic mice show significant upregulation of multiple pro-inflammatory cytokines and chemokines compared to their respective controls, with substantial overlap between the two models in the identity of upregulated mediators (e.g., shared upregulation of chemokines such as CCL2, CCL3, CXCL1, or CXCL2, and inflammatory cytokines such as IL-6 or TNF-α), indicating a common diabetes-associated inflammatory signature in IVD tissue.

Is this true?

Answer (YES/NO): NO